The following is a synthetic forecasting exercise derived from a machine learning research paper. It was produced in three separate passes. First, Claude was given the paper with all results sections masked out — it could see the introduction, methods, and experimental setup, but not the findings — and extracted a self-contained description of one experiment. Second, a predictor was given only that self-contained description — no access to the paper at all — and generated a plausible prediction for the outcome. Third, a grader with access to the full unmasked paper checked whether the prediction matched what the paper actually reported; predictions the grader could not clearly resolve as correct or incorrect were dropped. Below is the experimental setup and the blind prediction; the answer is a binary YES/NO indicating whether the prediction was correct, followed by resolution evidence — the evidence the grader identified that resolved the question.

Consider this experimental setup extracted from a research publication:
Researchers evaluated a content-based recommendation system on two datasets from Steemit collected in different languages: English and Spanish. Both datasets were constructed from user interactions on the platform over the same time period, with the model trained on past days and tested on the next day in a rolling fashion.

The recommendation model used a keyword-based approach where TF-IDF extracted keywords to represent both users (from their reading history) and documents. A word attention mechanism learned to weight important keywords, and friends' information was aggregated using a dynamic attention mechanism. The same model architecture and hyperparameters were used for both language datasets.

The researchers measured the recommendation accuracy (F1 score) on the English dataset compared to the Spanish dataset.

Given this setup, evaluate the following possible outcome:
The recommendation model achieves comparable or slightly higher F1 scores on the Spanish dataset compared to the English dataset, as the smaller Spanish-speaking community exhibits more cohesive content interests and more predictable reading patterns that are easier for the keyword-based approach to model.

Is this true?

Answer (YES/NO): NO